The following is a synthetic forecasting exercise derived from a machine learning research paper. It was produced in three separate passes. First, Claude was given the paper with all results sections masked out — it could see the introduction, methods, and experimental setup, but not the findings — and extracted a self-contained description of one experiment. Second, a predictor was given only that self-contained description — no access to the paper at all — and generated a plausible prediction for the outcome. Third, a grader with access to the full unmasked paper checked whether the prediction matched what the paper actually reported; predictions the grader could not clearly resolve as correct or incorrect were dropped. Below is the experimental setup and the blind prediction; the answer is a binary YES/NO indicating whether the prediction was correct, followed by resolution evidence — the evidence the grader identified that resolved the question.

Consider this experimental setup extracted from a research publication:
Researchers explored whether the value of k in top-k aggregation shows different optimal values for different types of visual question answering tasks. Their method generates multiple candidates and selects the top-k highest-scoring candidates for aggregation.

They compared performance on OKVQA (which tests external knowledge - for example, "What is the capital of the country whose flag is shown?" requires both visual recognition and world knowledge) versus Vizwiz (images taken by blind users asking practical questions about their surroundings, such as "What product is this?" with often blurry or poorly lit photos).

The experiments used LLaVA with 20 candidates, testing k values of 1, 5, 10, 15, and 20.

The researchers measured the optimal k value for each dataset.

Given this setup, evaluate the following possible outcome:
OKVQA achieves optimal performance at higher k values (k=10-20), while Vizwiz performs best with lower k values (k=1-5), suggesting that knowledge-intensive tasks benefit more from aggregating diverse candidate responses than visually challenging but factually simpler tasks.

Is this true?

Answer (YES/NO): NO